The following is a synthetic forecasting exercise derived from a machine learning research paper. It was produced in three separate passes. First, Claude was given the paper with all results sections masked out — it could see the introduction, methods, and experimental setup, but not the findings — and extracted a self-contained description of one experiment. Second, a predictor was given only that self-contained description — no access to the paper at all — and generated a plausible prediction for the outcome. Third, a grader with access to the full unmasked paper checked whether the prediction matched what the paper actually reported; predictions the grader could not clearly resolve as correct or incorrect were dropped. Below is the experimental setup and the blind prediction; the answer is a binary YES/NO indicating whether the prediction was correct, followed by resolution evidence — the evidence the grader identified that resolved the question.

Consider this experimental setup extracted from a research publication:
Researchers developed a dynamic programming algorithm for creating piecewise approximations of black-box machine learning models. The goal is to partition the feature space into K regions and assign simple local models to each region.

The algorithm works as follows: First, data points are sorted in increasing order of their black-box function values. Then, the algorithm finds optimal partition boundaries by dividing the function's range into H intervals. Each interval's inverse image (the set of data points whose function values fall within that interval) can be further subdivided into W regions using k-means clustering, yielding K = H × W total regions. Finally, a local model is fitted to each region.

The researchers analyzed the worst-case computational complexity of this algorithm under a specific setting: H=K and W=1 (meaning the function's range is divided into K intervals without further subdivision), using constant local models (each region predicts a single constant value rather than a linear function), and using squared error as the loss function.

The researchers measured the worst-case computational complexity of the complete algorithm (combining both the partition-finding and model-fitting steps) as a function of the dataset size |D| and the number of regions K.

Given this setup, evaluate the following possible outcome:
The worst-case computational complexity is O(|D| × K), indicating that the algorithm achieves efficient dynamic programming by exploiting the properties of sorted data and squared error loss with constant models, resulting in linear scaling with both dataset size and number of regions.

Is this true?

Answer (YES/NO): NO